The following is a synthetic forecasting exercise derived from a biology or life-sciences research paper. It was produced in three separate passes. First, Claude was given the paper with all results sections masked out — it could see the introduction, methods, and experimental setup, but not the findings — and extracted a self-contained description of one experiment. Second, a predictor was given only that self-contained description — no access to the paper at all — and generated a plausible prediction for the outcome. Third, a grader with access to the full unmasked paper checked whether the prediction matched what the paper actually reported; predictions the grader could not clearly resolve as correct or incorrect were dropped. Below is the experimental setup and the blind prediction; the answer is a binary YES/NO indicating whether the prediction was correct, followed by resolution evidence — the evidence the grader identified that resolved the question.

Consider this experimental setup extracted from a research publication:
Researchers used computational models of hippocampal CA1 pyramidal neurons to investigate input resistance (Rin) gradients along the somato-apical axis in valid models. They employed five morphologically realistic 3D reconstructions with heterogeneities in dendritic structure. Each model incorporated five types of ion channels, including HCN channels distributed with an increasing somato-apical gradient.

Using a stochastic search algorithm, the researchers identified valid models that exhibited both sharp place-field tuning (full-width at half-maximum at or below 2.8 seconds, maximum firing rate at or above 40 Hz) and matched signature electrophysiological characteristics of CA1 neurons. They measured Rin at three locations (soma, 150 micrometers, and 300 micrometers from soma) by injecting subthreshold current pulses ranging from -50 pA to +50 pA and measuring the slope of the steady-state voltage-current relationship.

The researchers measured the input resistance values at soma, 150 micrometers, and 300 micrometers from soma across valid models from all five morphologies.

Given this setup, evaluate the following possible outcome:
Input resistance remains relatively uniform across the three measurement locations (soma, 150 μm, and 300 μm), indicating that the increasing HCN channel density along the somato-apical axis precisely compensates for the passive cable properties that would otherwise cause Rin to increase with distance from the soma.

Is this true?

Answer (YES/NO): NO